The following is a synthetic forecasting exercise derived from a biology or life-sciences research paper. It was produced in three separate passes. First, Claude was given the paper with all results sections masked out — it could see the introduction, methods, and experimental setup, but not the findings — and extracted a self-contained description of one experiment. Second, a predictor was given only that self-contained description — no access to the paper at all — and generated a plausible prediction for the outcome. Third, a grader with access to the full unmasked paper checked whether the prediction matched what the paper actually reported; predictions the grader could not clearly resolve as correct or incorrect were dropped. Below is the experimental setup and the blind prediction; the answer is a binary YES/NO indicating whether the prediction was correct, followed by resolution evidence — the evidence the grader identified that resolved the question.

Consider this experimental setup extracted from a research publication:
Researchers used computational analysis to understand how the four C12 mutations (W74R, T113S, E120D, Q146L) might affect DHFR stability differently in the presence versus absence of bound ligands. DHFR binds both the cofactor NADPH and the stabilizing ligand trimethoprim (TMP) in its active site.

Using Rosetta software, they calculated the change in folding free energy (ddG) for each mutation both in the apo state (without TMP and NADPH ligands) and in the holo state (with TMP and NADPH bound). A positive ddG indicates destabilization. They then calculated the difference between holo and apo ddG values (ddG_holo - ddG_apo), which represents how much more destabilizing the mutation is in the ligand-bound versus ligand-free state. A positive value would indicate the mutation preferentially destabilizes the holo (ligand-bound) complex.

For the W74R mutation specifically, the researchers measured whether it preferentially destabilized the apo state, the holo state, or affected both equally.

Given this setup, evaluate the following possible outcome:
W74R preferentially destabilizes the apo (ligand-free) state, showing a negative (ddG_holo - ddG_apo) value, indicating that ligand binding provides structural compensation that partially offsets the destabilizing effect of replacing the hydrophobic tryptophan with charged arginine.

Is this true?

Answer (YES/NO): NO